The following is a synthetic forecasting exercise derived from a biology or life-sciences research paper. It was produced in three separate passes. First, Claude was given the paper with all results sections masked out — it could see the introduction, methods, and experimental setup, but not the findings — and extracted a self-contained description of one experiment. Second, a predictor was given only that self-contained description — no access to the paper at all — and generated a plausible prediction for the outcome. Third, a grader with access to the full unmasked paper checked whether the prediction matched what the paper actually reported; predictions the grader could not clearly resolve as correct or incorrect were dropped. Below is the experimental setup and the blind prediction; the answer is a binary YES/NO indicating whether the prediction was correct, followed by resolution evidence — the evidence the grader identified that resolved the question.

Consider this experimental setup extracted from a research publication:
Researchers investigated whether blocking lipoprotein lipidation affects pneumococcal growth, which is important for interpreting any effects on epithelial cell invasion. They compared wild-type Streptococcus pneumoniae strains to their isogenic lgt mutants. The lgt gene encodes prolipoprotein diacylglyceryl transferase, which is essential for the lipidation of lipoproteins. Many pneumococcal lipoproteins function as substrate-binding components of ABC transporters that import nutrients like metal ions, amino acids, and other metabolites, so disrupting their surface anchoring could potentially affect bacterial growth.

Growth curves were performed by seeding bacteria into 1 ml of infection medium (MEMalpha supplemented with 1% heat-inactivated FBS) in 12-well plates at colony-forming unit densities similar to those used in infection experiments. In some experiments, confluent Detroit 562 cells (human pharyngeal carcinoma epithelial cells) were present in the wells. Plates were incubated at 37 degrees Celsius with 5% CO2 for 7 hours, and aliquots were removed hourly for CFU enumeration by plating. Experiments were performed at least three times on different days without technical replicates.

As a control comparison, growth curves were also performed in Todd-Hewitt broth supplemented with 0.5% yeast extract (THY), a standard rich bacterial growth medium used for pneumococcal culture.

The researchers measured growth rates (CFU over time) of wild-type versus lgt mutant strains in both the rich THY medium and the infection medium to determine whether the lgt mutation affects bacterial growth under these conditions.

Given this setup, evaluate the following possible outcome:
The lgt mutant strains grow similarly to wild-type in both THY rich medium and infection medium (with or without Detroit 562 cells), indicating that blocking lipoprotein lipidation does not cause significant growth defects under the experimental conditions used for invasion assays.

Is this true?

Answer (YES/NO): NO